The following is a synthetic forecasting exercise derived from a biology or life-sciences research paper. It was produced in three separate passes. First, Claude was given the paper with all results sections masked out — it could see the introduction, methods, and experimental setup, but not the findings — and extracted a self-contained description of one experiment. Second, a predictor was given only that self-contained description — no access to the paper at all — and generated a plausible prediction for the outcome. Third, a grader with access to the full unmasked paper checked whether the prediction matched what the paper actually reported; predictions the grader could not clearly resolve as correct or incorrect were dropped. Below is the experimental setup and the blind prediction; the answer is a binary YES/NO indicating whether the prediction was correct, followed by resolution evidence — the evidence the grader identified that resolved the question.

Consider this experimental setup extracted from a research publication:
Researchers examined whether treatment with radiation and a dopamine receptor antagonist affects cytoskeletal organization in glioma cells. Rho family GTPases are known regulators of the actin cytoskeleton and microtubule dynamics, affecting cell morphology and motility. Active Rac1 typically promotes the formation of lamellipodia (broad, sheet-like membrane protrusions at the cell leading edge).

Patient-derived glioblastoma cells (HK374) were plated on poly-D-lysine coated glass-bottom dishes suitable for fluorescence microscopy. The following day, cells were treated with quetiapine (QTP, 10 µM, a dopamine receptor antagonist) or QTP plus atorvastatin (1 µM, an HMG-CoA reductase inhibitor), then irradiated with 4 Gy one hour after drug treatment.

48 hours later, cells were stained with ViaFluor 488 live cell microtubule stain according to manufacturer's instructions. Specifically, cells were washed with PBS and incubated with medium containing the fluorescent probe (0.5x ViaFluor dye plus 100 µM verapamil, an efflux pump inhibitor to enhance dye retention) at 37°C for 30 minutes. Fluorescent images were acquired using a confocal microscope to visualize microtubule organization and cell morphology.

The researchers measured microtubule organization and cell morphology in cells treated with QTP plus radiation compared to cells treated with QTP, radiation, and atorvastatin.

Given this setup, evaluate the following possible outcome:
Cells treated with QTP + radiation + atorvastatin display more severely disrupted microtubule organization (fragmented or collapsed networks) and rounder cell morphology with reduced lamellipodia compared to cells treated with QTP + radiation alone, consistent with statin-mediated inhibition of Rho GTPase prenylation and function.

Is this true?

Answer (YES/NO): NO